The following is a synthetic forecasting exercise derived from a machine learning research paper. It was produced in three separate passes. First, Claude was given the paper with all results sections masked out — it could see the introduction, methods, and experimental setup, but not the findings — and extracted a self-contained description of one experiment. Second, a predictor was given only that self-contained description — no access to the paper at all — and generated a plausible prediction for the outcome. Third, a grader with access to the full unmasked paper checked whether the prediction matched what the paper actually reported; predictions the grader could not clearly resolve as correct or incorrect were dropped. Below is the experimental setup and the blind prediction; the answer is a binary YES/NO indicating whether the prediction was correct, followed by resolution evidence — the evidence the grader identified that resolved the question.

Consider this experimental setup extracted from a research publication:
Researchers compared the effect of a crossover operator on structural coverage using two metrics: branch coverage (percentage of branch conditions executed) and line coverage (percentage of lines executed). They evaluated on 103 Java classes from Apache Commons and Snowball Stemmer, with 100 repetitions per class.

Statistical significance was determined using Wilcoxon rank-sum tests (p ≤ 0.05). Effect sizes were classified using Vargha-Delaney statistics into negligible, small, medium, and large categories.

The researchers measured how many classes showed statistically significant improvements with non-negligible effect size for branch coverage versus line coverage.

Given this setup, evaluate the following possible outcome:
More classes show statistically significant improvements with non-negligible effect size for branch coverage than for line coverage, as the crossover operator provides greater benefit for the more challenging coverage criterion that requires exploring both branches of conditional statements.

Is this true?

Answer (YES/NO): YES